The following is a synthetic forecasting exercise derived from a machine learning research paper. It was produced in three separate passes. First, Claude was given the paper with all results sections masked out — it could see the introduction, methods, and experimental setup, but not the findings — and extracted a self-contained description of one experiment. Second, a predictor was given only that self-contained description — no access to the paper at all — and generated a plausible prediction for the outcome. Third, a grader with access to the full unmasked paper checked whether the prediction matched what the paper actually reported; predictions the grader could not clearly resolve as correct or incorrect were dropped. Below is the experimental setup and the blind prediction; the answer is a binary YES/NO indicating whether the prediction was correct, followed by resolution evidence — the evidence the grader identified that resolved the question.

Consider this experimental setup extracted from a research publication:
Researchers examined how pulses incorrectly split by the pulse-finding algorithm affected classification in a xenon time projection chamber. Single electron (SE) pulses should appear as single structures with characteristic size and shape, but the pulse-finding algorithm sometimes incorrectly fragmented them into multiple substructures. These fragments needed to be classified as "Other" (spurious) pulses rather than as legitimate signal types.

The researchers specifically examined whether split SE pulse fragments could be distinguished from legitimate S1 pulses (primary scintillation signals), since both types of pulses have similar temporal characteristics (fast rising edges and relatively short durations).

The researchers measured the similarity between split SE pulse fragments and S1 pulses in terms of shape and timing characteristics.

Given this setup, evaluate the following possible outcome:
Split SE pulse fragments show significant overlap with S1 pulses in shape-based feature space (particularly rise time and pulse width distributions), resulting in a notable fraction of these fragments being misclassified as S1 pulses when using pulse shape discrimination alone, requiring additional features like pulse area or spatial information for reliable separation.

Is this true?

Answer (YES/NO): YES